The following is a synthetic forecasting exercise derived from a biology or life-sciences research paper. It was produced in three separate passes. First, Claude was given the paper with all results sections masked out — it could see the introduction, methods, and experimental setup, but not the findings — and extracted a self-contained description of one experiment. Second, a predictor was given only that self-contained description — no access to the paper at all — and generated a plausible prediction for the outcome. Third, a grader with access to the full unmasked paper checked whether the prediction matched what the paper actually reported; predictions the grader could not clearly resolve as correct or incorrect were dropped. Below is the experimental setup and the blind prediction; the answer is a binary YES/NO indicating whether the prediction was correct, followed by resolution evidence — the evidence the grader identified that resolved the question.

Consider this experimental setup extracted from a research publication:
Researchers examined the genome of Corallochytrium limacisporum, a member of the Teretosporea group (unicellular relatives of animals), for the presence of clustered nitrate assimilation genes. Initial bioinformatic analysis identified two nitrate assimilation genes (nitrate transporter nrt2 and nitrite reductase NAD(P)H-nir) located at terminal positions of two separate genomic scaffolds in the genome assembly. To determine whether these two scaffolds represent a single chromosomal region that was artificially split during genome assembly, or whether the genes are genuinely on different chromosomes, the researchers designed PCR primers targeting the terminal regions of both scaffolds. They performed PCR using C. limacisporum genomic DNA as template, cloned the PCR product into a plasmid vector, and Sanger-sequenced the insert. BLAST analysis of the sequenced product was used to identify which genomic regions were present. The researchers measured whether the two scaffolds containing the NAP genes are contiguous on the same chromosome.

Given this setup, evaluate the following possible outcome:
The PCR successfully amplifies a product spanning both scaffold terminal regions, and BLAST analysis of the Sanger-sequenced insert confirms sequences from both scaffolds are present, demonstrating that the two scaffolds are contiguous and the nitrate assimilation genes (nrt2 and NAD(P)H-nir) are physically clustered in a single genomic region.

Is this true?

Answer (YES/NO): YES